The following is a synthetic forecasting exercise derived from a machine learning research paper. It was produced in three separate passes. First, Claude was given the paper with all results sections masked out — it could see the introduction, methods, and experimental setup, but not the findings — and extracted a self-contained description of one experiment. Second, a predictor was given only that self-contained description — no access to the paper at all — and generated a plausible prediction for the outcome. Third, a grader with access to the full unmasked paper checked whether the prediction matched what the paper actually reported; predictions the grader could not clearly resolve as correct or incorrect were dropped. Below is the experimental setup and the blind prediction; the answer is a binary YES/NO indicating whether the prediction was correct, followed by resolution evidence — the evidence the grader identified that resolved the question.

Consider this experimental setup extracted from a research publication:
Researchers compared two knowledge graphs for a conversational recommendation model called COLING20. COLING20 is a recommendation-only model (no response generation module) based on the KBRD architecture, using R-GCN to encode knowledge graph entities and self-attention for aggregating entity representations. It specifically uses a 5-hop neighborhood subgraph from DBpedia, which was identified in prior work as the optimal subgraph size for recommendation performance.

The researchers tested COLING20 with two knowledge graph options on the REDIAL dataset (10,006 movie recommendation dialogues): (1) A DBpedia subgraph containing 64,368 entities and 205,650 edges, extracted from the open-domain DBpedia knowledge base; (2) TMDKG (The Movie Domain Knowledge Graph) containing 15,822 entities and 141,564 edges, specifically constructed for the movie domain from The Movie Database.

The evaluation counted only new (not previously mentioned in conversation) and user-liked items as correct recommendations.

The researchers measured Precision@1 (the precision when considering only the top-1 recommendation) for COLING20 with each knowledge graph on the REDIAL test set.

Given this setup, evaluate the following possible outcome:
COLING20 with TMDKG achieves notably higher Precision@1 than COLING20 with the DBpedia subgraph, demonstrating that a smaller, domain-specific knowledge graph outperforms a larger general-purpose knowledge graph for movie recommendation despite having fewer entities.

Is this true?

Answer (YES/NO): YES